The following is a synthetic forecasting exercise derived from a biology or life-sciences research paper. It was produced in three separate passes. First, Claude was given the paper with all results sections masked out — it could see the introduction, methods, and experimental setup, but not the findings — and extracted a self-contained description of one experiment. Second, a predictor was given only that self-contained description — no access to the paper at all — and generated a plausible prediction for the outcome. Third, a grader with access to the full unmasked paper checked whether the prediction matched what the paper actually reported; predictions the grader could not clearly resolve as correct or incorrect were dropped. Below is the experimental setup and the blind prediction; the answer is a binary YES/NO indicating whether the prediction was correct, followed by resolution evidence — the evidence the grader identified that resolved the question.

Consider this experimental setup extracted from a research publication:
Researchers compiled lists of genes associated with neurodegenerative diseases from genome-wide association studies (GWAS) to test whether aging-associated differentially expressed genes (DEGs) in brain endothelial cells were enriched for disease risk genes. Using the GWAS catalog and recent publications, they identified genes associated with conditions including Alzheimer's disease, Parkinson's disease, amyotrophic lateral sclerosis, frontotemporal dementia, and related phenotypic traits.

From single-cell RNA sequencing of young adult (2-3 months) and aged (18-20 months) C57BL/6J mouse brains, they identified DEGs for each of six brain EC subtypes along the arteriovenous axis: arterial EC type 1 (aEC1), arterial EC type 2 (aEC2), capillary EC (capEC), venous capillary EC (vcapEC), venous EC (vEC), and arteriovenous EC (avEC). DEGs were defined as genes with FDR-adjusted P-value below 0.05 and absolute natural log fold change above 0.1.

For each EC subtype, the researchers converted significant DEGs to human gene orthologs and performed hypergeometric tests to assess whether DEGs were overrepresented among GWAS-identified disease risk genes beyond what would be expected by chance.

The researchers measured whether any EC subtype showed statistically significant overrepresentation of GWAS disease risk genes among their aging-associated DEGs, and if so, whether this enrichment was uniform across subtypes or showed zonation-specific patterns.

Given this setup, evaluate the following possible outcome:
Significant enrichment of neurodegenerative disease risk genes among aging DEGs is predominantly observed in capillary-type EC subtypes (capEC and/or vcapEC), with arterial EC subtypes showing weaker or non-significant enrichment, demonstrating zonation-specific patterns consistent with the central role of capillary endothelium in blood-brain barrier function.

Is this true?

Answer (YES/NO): NO